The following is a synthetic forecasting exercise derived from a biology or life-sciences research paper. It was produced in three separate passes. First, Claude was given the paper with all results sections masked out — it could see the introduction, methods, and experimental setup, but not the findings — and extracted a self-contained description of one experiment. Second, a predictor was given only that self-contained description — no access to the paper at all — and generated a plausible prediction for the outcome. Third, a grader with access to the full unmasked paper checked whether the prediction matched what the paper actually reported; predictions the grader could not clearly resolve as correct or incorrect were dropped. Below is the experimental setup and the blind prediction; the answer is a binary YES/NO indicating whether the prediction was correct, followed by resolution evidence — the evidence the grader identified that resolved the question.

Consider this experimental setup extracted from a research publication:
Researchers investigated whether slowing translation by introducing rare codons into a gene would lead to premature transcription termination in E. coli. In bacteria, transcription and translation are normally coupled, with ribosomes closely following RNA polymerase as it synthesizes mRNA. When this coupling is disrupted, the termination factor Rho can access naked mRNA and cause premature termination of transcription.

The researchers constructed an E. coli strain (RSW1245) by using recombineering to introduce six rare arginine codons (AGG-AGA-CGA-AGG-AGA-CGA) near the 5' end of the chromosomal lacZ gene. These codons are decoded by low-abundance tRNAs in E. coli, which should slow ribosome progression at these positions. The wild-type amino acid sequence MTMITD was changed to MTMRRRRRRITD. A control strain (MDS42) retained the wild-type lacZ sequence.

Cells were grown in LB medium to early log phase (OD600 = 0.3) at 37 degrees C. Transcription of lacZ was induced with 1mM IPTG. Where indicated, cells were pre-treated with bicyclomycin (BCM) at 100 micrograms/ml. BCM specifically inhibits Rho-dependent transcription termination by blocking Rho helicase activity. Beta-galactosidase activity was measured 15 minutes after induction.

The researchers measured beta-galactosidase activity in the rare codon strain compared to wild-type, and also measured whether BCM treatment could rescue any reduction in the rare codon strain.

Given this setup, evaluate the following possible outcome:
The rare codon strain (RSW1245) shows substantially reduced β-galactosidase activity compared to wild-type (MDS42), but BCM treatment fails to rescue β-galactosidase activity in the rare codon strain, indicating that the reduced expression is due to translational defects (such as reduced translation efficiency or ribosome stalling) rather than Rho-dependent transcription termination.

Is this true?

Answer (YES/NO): NO